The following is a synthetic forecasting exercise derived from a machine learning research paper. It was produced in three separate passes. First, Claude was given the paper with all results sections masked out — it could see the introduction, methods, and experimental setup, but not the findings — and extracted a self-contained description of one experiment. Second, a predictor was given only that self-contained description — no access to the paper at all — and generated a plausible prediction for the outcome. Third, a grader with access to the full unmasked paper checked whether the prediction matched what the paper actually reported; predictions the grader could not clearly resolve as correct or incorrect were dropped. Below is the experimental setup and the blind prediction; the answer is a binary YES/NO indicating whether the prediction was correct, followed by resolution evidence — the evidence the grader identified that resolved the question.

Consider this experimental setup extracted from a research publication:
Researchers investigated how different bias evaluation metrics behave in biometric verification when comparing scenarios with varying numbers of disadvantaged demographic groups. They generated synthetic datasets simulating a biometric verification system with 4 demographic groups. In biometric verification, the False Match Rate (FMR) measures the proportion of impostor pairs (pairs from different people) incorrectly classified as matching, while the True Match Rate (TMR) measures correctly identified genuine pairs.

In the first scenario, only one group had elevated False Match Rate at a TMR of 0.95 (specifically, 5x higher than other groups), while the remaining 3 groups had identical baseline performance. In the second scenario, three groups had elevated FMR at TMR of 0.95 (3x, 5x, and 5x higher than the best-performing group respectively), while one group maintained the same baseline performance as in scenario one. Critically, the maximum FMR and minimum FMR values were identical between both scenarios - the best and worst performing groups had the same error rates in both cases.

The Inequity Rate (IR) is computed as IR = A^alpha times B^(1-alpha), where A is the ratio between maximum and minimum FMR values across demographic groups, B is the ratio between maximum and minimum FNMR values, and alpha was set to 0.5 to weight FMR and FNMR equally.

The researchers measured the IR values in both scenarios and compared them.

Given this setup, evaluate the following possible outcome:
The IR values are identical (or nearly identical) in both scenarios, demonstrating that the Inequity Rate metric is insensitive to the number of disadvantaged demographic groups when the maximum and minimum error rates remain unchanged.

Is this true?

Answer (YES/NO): YES